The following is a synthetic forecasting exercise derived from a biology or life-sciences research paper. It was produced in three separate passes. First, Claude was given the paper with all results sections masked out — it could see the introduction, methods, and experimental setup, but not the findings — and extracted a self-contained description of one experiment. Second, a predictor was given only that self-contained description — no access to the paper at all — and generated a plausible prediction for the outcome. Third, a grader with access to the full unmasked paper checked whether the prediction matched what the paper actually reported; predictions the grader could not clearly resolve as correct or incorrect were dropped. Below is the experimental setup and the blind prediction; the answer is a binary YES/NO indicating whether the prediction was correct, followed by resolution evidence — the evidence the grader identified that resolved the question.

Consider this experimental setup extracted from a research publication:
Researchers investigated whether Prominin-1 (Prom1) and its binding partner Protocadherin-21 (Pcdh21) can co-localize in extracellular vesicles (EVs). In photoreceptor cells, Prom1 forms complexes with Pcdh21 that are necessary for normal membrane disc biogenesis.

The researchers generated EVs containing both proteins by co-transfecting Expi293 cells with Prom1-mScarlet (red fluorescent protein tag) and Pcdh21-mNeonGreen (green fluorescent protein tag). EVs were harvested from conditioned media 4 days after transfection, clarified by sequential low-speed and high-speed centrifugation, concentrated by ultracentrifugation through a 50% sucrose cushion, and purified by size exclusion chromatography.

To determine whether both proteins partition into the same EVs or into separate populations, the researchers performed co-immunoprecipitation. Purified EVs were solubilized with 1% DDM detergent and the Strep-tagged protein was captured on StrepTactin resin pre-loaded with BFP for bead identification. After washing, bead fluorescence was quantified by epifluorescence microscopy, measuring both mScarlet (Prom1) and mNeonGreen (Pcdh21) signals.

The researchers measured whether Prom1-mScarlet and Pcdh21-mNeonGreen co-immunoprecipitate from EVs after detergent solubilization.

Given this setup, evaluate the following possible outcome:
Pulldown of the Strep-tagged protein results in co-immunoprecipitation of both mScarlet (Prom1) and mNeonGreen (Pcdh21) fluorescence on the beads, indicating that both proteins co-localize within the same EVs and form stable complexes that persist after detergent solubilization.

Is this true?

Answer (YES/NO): YES